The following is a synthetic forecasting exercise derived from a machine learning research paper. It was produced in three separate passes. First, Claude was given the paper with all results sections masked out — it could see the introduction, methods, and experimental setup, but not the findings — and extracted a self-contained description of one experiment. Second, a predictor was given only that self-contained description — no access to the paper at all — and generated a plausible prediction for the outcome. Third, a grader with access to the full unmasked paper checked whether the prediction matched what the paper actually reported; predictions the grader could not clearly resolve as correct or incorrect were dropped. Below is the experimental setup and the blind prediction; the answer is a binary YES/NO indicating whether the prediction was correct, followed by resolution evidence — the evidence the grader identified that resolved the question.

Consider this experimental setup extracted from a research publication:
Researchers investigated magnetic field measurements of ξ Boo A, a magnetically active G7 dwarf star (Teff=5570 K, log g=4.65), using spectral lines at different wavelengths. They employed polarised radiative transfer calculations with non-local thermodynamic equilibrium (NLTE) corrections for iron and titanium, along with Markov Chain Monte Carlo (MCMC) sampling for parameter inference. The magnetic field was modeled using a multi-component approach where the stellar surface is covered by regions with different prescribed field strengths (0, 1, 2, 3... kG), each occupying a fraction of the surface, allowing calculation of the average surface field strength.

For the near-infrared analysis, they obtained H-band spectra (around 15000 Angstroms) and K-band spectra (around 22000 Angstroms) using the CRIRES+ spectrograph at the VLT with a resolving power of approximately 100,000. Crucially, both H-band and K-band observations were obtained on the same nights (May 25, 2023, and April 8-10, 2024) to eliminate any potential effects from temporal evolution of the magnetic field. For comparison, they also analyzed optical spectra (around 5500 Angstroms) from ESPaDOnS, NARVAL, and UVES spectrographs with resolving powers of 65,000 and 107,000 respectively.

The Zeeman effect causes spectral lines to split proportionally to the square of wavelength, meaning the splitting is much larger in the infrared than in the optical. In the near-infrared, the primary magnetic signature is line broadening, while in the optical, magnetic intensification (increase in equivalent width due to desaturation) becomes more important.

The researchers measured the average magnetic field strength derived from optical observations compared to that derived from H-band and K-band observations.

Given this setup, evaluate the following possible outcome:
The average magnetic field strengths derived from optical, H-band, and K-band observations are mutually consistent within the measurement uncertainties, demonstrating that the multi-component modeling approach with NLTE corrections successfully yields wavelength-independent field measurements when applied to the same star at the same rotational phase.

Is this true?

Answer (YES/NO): NO